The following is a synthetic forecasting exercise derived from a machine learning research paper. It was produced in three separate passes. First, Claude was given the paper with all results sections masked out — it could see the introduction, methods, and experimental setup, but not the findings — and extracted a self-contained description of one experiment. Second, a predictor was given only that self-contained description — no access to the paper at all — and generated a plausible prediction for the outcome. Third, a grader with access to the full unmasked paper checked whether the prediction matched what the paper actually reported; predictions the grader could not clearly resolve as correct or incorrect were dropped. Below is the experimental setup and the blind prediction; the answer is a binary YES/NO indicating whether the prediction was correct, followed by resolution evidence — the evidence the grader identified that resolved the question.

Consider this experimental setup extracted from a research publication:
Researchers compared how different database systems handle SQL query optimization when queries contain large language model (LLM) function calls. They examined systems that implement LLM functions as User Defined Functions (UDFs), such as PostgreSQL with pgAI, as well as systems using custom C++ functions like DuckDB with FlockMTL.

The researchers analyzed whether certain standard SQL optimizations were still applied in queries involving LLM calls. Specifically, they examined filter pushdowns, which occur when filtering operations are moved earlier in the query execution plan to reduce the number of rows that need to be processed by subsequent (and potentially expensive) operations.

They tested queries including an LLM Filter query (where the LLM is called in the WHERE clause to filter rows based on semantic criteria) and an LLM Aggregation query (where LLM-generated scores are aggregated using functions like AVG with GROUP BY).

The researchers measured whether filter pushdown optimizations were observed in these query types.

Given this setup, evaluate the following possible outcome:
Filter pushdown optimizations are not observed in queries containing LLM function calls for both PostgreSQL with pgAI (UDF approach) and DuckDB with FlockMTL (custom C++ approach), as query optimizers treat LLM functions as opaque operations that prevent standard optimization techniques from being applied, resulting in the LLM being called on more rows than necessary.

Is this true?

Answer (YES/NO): NO